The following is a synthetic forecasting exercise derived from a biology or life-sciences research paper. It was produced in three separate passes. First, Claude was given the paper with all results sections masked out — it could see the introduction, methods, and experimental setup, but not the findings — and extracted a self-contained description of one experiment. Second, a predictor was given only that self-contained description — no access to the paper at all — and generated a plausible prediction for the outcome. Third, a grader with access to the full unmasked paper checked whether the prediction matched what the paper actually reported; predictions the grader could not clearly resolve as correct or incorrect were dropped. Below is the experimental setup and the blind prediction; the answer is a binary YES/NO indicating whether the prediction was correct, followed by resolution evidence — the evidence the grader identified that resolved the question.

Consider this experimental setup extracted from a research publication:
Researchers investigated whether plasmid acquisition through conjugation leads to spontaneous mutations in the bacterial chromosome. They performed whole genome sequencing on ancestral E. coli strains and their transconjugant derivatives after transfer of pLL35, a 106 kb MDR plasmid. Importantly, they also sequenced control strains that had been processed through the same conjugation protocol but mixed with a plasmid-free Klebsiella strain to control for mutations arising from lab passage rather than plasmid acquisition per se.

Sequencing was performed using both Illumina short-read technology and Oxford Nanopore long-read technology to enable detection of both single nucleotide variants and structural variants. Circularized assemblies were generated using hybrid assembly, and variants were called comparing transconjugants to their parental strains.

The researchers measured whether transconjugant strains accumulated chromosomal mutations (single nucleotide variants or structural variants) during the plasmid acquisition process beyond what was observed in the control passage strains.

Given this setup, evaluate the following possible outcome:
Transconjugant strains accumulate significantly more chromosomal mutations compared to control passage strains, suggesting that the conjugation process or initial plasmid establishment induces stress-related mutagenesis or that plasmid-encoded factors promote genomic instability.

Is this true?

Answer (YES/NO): NO